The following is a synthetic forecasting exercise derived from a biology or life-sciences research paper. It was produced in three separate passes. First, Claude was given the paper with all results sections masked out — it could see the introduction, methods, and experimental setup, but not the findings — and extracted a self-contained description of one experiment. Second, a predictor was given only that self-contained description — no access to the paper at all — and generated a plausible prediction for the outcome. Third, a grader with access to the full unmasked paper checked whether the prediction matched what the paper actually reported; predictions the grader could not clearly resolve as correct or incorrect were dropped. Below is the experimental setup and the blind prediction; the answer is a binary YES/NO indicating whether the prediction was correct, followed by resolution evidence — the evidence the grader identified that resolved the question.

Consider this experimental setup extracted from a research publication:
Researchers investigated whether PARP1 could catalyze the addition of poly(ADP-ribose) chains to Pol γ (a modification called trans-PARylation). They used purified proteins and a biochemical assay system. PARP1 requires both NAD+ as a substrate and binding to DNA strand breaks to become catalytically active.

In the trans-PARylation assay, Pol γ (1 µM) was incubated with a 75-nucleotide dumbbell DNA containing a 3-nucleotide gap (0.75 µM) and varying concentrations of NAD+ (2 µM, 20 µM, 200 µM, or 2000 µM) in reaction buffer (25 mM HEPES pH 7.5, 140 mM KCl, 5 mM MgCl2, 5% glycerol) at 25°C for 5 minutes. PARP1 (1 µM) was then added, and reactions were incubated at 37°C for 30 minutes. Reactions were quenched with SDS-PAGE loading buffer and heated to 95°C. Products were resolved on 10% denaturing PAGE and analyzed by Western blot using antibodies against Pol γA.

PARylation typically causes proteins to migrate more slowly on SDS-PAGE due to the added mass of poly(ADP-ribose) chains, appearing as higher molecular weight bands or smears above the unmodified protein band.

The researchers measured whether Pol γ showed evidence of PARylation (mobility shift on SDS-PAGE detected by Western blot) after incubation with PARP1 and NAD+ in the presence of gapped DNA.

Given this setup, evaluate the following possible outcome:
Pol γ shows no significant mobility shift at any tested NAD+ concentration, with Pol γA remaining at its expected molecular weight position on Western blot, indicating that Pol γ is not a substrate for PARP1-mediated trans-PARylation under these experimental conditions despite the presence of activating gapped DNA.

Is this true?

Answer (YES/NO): NO